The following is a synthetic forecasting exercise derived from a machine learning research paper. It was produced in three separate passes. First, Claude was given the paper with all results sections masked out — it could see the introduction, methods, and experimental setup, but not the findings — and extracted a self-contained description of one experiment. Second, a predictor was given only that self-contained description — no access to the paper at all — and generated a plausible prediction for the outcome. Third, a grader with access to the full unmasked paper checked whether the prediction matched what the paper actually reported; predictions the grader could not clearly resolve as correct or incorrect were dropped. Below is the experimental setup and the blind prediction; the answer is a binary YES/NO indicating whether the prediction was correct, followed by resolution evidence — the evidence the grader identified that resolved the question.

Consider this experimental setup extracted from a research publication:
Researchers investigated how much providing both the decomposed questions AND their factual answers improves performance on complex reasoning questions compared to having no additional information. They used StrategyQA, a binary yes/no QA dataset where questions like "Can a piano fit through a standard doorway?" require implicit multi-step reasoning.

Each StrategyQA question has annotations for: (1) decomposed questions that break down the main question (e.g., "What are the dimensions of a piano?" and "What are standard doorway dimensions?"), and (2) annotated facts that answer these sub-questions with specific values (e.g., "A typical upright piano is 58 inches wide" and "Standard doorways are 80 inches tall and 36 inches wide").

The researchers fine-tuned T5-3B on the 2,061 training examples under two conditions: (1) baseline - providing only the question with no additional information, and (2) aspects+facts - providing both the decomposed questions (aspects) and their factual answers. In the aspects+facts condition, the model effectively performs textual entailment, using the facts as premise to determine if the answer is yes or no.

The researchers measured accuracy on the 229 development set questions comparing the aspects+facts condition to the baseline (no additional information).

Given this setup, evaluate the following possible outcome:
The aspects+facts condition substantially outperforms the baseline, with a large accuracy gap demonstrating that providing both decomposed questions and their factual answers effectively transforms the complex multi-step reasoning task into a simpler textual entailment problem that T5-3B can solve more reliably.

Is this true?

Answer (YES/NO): YES